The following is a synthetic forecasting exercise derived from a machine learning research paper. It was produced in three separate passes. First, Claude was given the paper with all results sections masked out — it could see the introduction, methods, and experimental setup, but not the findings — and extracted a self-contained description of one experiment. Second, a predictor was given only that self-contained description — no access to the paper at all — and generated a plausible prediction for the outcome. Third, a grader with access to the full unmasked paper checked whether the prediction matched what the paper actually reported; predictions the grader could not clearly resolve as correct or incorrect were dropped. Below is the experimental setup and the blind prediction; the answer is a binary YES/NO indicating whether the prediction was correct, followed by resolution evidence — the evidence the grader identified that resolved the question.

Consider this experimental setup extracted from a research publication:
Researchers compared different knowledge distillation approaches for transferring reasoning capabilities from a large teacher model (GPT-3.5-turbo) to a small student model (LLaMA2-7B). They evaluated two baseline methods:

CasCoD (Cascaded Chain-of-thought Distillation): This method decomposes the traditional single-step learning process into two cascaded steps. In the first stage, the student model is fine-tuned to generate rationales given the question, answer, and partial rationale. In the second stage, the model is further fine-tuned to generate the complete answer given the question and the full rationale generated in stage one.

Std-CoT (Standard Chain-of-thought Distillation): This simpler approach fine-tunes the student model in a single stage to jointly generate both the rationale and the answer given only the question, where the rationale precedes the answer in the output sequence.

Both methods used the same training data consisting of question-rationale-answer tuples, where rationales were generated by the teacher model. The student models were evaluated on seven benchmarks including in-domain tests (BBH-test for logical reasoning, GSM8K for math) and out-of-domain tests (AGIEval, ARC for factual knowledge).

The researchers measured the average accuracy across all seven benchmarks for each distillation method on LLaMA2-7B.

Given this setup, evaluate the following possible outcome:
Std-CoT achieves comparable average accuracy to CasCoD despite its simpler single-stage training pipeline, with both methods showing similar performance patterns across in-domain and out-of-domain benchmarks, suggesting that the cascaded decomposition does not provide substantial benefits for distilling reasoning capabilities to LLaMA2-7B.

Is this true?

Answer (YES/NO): YES